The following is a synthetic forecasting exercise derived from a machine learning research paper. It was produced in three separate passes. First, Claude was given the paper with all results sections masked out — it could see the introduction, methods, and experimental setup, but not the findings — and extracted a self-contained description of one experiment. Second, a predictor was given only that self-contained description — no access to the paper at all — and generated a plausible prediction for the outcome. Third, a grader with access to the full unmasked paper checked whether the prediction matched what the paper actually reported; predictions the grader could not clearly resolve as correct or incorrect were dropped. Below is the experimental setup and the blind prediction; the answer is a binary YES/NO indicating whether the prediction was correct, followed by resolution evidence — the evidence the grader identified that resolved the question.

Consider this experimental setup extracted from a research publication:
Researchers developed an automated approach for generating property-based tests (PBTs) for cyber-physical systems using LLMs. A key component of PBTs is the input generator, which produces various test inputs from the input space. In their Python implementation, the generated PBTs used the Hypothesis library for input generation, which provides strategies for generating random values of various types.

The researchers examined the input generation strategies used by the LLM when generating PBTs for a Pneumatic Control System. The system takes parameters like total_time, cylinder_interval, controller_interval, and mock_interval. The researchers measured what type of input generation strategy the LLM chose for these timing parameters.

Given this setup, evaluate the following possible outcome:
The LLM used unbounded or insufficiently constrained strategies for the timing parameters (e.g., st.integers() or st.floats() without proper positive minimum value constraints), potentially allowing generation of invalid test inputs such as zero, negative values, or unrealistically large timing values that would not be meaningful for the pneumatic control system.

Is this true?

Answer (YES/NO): NO